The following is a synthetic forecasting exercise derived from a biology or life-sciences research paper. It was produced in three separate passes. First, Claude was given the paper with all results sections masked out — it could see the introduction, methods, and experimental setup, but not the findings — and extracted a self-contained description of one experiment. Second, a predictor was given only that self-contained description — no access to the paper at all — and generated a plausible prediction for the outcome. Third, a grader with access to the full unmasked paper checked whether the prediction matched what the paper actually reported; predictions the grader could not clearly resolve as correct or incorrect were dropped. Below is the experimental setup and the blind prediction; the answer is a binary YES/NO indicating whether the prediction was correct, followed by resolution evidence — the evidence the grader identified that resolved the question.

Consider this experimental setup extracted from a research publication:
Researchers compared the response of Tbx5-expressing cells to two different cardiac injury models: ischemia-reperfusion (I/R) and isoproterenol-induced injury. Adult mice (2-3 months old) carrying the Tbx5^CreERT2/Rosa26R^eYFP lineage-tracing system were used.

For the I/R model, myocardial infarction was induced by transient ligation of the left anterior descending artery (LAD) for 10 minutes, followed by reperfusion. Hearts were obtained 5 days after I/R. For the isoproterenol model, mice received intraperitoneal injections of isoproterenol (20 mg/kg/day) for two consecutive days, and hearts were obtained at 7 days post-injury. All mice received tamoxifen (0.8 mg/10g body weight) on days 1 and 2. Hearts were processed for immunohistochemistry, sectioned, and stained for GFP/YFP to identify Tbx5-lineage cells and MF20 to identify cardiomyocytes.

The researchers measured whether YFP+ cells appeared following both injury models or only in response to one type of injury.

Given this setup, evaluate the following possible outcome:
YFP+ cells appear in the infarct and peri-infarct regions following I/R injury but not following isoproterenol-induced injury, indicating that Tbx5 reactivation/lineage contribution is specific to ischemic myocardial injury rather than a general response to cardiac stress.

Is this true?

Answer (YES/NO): NO